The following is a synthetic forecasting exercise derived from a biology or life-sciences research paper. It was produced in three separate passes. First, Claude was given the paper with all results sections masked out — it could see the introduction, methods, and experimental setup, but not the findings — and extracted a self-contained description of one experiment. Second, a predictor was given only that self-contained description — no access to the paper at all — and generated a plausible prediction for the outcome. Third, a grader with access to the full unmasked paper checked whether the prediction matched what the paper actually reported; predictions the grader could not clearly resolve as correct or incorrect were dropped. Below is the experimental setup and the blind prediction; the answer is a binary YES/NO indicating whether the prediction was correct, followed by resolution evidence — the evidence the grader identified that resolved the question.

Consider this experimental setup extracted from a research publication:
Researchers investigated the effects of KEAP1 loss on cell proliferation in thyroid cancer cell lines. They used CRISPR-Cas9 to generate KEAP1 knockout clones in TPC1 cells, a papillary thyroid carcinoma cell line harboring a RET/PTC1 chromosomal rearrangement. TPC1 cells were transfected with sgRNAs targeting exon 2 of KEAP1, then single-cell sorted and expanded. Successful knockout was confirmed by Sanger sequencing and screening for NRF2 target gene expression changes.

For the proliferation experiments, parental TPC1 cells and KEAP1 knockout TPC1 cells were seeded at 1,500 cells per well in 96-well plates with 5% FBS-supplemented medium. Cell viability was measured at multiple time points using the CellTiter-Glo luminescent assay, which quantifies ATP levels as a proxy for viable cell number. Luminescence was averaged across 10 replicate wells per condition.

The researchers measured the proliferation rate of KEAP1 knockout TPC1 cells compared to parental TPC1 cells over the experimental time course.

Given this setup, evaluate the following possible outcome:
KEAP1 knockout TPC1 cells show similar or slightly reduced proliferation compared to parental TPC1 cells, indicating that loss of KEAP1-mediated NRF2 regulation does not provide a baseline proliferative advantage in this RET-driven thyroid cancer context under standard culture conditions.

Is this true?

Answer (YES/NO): NO